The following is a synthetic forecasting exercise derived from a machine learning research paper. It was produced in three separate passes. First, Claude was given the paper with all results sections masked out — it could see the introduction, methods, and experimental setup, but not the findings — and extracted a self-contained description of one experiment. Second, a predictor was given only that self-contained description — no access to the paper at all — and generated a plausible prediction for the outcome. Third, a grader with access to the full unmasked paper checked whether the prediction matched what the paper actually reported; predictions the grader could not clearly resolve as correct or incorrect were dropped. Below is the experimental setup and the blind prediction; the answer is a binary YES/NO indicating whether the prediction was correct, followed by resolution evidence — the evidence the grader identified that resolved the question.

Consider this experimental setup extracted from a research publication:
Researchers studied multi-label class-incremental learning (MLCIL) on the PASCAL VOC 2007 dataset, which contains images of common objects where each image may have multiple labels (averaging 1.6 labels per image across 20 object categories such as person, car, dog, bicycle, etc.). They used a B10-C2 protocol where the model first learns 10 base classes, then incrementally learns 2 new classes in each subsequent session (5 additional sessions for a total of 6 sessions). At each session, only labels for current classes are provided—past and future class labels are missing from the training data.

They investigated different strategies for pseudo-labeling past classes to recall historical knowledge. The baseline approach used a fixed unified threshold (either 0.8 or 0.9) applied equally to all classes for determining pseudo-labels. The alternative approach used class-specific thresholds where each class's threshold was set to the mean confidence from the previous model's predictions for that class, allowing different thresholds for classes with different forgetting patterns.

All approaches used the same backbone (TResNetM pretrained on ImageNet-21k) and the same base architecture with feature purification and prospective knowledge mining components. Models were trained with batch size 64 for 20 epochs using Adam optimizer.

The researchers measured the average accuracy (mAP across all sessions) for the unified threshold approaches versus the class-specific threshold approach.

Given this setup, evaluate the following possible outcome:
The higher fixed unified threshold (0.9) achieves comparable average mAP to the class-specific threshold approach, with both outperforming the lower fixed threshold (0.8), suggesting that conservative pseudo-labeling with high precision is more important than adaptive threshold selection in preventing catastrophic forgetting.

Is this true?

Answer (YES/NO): NO